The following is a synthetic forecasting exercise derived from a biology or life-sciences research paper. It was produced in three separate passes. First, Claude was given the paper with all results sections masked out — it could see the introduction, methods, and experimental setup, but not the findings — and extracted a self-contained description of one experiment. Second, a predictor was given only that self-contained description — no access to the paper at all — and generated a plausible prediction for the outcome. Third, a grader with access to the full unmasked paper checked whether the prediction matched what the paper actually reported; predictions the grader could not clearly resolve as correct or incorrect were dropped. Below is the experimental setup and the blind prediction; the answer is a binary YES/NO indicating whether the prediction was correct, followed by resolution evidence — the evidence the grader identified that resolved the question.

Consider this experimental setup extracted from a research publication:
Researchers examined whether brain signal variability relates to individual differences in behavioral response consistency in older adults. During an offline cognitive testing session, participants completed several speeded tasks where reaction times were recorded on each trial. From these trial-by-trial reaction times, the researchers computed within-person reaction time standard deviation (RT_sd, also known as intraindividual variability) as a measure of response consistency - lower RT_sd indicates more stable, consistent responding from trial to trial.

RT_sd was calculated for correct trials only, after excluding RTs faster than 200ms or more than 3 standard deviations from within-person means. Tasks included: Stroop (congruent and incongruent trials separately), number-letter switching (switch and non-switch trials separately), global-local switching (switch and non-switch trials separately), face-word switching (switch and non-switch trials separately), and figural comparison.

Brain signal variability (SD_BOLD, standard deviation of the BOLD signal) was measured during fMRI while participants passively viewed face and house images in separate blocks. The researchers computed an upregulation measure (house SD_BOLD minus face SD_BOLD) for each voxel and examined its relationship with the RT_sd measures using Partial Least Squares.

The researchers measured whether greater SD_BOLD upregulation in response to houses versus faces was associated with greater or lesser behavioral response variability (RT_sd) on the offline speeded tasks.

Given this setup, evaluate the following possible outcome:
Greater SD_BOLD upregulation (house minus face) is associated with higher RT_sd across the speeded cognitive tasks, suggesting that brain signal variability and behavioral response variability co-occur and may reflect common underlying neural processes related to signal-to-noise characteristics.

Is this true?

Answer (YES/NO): NO